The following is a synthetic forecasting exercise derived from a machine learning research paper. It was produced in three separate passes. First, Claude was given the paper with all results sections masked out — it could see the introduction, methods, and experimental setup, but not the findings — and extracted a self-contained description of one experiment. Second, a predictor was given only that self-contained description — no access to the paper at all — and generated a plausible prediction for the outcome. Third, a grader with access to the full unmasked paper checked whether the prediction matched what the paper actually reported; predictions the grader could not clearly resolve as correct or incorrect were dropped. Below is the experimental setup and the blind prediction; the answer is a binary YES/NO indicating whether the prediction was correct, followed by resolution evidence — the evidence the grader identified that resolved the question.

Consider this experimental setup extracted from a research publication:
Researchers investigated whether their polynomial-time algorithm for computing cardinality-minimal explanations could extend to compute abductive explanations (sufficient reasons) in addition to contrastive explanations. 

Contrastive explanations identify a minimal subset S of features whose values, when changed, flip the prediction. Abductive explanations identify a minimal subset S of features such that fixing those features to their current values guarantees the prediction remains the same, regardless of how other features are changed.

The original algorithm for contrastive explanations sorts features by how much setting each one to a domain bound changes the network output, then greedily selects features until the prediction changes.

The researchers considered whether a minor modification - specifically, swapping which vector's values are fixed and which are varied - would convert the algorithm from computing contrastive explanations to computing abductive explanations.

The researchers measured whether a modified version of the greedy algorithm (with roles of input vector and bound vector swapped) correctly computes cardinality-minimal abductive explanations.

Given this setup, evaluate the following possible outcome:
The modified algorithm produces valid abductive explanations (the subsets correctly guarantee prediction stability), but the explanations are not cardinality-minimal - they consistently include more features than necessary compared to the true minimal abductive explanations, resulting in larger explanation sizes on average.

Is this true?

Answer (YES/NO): NO